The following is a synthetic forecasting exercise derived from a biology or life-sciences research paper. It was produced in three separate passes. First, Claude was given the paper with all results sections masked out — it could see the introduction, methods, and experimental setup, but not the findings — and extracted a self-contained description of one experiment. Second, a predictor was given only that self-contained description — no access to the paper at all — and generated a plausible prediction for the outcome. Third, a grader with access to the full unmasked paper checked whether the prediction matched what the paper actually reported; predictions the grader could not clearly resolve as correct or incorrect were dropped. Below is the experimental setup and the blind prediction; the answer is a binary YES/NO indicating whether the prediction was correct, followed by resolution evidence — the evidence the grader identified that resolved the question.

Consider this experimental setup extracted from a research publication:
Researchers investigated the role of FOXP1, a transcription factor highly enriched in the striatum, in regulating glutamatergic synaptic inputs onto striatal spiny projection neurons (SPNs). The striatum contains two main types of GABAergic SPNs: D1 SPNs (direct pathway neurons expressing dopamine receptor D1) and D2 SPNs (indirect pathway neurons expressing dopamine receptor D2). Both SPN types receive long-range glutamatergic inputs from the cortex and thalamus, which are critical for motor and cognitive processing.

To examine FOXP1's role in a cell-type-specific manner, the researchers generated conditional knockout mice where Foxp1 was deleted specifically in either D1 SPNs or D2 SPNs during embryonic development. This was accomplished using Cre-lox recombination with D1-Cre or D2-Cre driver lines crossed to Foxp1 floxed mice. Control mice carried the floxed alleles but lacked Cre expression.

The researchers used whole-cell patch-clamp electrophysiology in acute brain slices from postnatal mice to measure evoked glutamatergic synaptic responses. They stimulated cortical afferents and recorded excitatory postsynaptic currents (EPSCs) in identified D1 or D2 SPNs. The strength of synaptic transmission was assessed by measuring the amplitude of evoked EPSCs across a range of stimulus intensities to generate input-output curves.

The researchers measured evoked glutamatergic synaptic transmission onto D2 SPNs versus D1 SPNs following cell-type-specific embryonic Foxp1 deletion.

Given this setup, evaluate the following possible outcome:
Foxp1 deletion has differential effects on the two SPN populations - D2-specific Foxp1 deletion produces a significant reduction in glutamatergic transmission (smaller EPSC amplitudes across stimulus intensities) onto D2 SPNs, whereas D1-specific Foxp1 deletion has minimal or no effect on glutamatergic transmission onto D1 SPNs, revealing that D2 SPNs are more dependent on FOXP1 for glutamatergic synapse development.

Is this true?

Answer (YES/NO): YES